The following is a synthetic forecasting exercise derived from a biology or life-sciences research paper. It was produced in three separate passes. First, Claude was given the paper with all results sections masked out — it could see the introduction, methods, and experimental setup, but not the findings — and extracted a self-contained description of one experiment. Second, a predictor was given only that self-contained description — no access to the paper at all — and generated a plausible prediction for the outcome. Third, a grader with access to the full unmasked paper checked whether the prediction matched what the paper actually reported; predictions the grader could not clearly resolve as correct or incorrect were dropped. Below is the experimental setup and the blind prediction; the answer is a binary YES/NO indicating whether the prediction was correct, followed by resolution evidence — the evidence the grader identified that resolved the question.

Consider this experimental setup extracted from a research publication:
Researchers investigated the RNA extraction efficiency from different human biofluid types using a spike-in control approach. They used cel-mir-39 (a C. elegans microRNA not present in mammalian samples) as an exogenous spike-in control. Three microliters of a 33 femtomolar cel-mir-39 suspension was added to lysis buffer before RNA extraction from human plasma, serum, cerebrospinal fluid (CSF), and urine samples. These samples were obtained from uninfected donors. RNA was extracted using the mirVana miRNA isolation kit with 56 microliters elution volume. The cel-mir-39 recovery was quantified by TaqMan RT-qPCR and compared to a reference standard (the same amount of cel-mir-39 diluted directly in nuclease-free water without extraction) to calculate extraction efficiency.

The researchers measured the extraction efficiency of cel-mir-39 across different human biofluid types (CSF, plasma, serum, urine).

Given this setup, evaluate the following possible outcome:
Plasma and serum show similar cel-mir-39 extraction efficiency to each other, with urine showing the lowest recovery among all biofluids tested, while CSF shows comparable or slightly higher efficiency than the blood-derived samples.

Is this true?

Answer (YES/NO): NO